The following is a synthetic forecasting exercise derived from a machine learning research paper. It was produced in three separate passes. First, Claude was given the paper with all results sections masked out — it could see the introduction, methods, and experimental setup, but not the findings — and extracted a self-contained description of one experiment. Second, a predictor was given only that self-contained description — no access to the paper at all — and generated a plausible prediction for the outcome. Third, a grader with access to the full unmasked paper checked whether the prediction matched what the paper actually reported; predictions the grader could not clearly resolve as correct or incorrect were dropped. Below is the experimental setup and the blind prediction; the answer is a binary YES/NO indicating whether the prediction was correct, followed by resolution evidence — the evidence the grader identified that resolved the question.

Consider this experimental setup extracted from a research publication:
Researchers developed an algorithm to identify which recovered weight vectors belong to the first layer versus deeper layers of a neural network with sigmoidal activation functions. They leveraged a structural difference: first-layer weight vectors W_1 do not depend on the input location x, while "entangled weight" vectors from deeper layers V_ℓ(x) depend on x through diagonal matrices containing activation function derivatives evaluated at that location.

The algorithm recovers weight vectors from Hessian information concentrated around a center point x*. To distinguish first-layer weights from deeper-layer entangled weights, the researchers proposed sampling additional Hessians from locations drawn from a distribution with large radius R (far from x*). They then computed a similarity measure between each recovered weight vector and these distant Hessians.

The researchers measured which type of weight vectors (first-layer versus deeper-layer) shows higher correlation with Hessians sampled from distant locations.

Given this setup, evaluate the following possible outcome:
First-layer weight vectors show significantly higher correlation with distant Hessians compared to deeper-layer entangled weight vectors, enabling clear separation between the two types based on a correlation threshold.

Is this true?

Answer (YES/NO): YES